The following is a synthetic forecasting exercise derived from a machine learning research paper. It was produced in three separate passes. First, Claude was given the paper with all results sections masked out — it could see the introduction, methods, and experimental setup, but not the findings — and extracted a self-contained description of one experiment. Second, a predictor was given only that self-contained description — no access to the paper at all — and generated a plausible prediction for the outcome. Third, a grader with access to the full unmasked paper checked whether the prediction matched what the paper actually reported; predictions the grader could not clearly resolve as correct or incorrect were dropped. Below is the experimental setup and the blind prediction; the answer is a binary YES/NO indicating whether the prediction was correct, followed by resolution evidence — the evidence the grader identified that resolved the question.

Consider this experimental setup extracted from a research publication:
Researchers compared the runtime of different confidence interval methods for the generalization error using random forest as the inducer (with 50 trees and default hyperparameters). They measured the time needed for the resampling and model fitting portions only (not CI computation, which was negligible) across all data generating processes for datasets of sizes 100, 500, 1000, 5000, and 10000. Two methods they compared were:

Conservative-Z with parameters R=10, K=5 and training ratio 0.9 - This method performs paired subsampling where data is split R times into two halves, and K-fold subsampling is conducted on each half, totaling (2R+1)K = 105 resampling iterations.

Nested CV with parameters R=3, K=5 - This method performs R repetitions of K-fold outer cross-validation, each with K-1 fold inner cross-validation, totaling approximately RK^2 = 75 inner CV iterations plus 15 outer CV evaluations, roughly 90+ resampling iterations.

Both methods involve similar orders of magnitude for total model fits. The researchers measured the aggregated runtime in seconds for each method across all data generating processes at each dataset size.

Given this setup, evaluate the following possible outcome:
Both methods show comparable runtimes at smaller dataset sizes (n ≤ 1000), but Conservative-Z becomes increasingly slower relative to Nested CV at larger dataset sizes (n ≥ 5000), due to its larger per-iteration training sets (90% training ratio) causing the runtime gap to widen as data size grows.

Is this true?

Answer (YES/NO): NO